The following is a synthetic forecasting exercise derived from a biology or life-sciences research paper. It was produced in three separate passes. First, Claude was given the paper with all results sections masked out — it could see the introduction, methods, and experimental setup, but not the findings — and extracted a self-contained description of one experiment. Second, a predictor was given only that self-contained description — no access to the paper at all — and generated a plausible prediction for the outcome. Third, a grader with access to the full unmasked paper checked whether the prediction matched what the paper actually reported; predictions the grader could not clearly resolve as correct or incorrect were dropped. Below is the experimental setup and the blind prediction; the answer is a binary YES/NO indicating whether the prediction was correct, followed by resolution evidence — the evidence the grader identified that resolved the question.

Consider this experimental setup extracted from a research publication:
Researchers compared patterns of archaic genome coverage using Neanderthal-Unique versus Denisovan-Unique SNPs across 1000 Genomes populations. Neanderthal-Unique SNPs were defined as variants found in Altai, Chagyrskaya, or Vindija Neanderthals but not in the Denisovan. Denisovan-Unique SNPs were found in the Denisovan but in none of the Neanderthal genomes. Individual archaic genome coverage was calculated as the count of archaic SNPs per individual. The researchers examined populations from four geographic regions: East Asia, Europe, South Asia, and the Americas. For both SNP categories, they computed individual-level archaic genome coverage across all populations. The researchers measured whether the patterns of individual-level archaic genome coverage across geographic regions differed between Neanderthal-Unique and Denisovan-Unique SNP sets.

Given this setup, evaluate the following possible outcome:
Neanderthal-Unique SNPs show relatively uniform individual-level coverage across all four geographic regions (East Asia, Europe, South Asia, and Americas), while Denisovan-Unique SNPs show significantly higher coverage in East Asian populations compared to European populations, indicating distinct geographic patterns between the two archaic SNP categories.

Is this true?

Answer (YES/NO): NO